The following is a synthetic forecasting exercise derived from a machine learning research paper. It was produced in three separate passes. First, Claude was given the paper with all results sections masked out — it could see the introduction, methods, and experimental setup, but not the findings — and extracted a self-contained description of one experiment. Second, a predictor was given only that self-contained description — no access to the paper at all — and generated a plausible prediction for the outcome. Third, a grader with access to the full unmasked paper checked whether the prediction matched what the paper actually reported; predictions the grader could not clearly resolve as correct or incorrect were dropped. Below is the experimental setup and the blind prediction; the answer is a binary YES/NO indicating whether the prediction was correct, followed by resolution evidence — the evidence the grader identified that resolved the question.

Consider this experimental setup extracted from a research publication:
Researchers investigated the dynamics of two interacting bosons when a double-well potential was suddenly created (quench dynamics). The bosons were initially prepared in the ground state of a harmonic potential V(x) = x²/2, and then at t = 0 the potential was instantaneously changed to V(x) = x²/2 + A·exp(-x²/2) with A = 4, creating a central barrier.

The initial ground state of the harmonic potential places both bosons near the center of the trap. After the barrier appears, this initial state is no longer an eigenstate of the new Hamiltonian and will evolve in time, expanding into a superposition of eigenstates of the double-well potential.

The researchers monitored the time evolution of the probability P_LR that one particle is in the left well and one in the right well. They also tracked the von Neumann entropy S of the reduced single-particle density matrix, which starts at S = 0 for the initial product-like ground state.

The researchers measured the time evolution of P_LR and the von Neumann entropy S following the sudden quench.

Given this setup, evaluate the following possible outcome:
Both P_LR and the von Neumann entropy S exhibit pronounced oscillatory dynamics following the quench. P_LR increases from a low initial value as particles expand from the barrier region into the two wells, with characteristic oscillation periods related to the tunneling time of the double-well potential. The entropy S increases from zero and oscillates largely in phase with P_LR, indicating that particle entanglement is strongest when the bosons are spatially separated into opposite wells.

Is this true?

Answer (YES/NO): NO